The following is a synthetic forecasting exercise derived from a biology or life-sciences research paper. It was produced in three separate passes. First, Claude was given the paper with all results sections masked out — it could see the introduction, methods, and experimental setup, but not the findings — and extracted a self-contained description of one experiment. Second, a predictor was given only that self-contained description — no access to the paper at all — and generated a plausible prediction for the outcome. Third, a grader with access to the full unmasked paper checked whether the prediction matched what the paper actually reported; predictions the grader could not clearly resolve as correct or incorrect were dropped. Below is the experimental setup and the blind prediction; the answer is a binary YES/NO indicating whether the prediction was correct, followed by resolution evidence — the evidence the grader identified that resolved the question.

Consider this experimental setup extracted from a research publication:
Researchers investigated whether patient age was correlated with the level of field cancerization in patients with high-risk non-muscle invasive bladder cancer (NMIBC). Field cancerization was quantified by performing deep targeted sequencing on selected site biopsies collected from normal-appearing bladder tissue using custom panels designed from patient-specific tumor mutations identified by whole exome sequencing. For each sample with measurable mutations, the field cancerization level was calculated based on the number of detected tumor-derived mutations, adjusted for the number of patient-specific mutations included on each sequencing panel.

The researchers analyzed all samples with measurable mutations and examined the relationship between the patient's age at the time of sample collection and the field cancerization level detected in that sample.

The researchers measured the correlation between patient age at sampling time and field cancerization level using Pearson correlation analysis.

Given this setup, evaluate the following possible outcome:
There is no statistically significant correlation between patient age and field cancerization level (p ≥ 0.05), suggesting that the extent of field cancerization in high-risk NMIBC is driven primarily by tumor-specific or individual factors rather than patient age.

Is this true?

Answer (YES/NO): NO